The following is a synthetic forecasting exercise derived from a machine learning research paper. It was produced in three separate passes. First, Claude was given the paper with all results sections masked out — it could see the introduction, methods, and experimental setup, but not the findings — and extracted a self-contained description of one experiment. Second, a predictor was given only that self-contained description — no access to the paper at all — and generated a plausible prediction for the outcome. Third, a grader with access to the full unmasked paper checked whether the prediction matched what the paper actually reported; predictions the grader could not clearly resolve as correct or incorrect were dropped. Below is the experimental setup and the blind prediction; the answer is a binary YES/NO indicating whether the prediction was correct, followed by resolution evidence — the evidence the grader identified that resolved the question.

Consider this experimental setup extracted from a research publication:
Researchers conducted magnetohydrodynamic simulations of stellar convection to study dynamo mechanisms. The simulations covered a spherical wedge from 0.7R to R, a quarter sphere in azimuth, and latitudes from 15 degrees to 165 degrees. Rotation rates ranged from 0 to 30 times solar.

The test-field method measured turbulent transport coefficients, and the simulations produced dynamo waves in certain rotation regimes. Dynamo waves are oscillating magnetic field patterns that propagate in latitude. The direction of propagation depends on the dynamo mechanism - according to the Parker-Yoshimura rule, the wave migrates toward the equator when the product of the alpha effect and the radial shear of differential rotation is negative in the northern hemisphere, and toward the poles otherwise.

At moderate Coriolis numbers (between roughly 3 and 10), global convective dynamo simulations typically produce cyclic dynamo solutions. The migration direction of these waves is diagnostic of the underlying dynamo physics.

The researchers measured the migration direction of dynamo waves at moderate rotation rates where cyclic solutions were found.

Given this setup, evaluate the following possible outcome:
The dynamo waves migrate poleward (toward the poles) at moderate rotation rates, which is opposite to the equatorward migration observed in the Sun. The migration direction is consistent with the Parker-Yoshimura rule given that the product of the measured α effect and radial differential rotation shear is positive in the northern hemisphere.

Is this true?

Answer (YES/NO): NO